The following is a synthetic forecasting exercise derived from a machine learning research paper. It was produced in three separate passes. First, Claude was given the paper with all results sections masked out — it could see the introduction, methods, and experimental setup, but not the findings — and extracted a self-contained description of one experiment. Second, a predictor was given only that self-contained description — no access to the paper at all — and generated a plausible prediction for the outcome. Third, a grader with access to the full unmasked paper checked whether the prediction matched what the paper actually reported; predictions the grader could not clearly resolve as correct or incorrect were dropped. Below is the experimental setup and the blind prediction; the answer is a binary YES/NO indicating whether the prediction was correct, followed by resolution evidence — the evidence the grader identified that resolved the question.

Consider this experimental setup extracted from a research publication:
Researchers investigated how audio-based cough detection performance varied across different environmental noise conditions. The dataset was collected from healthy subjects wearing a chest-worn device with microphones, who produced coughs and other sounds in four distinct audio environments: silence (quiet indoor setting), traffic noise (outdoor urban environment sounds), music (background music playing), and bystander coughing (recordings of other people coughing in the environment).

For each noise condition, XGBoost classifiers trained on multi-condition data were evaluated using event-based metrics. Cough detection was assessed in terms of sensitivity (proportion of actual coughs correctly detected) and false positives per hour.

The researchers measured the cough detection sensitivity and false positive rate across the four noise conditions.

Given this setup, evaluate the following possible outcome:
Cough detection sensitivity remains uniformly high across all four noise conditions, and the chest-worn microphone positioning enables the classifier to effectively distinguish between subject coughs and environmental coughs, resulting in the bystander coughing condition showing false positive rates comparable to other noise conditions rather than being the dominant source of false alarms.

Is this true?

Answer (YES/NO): NO